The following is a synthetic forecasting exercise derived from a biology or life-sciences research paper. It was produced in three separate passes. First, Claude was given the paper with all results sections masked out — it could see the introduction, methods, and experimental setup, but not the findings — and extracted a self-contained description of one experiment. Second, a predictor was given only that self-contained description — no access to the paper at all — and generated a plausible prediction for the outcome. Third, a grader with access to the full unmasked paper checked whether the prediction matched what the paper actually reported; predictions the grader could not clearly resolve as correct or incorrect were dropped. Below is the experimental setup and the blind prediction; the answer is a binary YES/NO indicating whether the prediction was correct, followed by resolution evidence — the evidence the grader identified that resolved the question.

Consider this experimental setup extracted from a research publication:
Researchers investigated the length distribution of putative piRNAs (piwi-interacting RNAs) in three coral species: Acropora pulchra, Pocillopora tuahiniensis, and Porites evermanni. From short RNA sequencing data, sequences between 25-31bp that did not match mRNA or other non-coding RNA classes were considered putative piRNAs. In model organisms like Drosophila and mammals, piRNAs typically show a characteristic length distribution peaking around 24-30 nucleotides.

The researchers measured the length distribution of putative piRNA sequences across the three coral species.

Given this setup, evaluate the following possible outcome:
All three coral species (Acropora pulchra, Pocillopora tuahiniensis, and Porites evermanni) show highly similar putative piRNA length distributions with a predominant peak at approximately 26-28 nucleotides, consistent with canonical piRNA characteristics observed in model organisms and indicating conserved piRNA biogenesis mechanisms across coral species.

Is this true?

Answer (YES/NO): NO